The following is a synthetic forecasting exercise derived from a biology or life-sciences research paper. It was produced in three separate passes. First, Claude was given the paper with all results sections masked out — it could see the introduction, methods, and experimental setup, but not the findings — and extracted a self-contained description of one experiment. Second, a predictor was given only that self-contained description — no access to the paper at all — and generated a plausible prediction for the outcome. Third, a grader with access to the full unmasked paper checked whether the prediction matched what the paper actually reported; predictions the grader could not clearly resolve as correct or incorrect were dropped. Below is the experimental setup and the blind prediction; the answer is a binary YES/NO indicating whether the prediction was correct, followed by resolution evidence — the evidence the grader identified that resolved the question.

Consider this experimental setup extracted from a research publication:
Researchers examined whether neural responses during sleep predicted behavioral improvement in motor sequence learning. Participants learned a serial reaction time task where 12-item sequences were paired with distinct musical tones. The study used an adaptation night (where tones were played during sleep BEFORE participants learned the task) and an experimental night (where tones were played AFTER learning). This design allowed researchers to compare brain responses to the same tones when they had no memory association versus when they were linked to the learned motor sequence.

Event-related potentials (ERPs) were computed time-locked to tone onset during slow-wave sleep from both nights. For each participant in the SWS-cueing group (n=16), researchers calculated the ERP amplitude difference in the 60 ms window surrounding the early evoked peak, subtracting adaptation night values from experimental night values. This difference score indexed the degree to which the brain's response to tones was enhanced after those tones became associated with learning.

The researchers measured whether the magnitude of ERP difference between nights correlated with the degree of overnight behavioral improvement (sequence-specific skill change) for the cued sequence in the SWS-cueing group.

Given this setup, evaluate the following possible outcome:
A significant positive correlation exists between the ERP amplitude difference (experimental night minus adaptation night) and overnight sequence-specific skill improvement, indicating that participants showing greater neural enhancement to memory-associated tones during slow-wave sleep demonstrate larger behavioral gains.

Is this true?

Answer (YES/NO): NO